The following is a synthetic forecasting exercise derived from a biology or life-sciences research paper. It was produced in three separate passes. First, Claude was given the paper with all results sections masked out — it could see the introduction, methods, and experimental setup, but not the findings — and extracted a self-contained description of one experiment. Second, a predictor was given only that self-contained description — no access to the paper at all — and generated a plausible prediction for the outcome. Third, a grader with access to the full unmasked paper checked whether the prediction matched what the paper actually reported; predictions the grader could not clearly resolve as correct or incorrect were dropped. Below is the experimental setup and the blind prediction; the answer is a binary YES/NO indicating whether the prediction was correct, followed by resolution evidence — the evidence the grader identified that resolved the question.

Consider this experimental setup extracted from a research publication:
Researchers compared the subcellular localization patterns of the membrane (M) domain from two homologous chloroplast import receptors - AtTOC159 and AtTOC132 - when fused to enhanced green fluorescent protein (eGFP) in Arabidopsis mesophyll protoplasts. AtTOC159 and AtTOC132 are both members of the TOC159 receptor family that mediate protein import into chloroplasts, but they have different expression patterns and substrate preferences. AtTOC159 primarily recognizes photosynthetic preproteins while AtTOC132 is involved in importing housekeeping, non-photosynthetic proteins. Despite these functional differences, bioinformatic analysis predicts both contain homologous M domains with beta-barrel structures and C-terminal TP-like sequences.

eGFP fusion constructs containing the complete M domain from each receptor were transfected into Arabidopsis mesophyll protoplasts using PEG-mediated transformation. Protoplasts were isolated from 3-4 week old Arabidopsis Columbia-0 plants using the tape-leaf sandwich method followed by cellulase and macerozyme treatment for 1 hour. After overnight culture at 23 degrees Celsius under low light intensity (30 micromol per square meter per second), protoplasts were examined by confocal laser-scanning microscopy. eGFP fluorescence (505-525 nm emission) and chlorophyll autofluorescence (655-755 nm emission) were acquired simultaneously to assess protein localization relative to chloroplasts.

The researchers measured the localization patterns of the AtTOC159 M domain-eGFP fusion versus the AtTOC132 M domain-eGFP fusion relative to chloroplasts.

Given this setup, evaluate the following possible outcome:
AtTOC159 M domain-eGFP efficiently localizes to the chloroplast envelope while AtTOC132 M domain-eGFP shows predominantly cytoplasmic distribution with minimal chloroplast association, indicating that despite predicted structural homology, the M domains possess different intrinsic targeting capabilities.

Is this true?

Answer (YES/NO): NO